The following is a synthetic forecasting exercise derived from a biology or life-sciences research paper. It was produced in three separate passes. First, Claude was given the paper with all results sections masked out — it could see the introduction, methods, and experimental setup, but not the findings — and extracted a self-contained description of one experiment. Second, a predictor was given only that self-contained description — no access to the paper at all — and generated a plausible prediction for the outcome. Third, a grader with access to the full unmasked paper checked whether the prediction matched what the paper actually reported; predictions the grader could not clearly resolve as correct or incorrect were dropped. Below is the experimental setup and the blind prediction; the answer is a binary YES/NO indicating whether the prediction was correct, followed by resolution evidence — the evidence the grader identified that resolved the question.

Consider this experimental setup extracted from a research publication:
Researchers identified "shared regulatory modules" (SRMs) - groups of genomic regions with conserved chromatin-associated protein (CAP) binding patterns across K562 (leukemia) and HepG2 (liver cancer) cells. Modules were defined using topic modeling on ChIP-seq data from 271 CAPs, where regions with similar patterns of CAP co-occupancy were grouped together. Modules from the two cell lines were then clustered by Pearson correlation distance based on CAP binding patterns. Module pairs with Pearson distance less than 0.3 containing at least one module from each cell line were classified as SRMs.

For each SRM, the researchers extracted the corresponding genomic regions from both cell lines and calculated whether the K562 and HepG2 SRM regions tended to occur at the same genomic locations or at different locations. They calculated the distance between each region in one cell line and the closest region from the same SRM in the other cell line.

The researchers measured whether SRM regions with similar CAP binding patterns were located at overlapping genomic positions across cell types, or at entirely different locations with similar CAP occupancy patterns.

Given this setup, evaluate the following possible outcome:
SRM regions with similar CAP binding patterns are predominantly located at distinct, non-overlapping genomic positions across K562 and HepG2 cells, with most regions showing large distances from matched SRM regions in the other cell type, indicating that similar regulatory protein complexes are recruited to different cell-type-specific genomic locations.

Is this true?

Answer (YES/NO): YES